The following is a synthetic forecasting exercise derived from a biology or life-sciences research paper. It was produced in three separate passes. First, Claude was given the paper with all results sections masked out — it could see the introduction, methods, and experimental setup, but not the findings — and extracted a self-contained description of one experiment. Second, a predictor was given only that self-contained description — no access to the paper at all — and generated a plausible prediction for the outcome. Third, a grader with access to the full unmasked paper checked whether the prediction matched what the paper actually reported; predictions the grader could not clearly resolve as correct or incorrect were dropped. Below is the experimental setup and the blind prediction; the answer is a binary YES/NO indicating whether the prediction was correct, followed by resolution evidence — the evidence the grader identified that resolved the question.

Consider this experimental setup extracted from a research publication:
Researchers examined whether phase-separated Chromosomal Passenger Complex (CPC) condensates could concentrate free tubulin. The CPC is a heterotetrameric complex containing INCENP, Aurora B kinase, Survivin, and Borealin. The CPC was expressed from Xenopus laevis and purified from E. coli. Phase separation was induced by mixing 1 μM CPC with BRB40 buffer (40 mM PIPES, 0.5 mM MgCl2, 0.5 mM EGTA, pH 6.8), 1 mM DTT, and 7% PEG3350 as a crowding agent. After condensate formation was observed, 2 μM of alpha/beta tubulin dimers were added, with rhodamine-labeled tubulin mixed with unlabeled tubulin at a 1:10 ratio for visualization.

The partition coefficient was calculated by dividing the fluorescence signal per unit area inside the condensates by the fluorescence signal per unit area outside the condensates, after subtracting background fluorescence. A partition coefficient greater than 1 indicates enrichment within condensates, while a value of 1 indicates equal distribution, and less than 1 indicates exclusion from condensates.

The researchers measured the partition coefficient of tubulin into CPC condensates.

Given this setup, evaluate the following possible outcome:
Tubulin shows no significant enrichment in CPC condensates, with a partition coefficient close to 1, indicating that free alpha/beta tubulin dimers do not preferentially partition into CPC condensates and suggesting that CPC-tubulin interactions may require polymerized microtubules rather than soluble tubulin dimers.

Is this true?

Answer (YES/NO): NO